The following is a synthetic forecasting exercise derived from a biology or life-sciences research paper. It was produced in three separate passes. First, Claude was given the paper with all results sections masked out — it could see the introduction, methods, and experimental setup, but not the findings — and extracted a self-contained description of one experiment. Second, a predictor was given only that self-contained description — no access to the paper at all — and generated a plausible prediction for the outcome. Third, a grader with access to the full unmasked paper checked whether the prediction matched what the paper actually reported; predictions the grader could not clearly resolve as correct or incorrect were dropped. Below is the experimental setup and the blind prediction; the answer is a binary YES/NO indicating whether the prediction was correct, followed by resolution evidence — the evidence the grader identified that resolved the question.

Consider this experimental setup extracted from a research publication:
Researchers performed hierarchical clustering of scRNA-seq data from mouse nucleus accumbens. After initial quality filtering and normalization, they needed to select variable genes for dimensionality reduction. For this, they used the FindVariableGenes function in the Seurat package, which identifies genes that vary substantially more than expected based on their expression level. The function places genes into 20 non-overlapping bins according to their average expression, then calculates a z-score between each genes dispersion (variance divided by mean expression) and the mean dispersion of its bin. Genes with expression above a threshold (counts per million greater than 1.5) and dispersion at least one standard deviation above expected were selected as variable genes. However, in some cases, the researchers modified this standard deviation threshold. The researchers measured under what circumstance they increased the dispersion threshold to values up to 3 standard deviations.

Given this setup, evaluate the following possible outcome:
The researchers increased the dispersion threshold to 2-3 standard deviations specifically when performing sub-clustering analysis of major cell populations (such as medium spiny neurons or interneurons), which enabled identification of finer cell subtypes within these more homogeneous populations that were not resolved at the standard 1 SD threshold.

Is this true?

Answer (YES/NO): NO